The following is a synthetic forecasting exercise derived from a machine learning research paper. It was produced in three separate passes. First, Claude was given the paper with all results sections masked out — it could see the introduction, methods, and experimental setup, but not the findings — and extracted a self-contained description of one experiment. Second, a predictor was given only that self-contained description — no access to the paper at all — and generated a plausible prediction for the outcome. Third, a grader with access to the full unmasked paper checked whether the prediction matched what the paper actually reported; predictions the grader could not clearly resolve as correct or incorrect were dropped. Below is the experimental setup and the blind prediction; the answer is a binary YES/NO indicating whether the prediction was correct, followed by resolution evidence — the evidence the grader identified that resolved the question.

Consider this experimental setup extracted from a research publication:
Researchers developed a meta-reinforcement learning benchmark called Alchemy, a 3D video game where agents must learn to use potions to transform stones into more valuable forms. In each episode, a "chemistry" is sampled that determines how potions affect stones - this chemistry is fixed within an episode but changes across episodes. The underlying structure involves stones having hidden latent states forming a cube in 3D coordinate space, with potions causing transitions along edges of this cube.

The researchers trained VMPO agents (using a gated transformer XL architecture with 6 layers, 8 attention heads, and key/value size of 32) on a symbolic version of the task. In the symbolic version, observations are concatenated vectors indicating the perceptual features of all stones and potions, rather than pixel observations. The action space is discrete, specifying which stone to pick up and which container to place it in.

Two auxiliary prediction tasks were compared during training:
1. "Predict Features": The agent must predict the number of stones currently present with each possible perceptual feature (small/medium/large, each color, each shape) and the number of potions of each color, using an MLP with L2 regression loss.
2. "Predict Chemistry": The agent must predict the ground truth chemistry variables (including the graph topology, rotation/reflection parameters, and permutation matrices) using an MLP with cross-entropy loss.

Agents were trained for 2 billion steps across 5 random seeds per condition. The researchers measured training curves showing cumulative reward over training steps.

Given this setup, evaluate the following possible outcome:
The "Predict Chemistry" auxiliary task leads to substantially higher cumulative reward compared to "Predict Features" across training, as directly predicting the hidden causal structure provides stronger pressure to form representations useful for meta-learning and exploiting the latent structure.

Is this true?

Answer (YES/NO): NO